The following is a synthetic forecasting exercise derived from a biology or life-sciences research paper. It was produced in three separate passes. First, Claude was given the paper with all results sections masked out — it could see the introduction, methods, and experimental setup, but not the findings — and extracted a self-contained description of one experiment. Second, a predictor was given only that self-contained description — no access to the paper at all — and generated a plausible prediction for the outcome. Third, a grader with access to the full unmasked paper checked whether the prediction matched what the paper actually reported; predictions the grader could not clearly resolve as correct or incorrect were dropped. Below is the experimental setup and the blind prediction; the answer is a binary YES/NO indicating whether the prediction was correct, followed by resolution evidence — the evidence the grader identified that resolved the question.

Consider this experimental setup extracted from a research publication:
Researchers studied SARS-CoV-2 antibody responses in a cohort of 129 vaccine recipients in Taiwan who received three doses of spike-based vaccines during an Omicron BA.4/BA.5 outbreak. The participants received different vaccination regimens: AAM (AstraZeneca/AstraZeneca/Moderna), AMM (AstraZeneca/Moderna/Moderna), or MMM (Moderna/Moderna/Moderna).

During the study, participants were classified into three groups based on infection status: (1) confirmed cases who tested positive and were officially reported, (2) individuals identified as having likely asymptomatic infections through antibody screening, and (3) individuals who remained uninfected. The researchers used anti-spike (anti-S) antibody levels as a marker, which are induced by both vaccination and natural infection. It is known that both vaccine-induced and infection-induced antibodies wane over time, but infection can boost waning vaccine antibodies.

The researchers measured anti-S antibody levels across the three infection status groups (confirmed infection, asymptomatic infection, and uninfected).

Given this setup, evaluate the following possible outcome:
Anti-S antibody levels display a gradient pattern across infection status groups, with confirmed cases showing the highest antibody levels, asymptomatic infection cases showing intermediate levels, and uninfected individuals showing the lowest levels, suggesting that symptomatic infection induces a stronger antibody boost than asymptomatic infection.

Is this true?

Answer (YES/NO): YES